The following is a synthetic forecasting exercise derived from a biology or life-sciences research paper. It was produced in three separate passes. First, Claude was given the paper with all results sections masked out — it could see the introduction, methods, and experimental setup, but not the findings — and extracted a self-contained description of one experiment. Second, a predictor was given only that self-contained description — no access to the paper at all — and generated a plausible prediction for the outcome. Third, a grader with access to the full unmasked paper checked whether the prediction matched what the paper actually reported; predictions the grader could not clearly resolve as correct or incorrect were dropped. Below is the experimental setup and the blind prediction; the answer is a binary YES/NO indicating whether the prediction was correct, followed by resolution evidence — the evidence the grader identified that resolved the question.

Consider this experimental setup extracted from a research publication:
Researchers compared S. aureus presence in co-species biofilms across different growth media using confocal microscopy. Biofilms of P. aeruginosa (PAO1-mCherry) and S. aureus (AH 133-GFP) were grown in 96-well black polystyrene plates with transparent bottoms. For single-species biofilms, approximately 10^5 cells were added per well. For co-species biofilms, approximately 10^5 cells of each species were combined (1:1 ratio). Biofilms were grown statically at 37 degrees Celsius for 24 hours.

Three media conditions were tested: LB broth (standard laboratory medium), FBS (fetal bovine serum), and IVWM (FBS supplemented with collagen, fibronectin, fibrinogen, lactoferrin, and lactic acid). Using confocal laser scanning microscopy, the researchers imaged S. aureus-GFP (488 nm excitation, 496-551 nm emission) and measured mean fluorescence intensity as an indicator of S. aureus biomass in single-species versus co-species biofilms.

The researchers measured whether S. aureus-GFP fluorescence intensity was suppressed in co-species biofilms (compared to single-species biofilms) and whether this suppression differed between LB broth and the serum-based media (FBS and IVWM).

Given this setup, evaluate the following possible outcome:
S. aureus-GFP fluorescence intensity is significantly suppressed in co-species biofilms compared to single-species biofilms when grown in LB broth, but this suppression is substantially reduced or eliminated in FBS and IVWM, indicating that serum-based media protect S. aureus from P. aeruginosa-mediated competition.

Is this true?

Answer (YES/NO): NO